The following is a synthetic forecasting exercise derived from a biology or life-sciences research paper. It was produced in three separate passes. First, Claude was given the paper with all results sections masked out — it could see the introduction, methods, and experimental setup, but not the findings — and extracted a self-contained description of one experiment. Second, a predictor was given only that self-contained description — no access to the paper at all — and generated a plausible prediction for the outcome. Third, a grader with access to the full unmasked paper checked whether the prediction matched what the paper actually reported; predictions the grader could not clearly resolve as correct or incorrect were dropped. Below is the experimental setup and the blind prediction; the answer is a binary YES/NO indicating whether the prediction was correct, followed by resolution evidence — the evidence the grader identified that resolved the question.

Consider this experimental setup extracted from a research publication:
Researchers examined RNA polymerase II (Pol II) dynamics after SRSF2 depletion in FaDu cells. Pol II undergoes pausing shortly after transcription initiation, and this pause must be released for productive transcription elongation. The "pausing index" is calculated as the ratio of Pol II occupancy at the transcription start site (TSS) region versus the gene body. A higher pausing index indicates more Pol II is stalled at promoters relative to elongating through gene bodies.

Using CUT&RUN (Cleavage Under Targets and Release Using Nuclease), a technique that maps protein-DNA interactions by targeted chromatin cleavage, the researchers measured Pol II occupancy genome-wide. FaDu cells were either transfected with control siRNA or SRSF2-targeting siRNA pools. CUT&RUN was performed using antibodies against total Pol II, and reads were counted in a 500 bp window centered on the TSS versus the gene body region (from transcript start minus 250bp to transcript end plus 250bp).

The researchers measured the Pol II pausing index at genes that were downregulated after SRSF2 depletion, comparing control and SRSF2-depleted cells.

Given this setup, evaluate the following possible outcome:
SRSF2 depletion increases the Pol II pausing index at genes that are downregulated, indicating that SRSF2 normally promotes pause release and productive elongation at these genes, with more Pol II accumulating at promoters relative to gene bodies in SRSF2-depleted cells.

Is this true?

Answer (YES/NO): YES